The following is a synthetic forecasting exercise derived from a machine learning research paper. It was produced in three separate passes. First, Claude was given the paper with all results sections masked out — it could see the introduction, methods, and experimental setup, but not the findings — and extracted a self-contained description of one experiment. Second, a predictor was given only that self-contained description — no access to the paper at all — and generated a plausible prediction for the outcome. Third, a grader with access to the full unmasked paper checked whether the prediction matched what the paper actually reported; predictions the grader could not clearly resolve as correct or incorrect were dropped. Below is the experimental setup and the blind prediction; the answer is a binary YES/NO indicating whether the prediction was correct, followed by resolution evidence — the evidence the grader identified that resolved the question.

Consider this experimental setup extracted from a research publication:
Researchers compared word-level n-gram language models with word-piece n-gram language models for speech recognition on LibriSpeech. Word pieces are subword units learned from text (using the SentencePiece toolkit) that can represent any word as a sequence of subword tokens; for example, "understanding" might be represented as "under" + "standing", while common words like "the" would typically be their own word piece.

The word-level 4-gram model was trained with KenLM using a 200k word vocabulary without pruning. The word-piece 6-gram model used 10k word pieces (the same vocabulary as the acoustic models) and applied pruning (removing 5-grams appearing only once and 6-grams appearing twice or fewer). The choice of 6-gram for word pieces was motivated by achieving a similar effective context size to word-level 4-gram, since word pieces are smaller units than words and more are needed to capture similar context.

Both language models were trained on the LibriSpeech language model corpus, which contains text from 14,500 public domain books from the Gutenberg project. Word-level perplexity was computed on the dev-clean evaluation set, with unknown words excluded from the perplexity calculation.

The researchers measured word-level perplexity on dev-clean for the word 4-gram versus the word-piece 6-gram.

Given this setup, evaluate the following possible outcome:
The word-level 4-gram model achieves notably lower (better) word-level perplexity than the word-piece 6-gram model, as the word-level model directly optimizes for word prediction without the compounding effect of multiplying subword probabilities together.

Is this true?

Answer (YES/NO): NO